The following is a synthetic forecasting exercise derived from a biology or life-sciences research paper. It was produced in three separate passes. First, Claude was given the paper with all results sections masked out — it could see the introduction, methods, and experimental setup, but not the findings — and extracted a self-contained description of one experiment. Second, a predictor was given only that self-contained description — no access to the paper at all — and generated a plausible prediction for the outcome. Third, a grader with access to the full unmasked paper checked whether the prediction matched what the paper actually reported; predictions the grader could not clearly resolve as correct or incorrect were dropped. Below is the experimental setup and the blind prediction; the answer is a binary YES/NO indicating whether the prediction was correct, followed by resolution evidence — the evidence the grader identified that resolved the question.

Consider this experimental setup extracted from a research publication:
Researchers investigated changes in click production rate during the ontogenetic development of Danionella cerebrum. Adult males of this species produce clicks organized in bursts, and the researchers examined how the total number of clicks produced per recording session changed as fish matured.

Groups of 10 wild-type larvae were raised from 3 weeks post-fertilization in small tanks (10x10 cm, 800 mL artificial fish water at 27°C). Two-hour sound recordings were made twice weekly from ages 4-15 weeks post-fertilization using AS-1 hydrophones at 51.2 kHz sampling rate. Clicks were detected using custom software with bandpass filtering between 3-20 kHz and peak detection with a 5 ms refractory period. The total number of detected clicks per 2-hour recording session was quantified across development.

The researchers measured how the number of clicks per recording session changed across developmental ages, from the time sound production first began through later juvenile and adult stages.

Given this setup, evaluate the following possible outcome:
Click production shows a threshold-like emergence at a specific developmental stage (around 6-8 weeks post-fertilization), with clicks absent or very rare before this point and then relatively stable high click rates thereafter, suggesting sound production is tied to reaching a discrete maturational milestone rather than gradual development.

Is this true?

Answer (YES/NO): NO